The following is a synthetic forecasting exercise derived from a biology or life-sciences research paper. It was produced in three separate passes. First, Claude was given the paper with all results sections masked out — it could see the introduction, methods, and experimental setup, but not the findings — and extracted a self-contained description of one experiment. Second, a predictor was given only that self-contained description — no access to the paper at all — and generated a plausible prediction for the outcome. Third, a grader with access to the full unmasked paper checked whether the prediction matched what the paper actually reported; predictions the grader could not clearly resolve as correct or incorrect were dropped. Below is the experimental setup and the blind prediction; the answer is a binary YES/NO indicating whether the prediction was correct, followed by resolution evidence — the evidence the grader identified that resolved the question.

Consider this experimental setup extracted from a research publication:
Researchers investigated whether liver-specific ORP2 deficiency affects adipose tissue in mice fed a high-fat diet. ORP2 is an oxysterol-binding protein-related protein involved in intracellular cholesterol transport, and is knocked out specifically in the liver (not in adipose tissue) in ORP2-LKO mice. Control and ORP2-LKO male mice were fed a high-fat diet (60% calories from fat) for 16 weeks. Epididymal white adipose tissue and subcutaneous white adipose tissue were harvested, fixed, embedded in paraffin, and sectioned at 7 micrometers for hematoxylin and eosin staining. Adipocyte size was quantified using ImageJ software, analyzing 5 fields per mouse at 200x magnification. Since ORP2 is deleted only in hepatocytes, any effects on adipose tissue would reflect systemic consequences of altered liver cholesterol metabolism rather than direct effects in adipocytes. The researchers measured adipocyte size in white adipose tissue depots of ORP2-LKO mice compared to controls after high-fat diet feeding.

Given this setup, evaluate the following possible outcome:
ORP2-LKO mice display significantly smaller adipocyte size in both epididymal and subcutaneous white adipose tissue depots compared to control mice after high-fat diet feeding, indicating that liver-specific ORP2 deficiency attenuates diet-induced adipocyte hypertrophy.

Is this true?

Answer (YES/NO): NO